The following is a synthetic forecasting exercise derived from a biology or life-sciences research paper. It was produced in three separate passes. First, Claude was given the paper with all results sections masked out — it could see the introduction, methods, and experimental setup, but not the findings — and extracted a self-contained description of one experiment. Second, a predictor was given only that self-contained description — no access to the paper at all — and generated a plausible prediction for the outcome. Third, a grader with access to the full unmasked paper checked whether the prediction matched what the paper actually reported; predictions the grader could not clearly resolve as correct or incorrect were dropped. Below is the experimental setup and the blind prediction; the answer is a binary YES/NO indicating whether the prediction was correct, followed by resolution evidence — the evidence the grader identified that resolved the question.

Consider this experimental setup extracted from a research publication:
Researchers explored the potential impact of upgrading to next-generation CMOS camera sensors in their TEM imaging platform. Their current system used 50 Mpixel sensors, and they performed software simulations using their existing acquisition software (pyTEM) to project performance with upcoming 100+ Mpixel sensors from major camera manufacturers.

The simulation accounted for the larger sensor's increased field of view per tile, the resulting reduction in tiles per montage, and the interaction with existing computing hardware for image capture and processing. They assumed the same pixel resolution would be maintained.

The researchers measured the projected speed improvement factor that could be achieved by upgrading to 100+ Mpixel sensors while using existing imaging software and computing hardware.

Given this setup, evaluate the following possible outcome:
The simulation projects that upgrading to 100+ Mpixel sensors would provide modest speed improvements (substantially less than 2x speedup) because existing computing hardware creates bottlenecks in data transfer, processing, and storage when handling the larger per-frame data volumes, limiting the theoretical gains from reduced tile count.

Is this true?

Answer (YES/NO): NO